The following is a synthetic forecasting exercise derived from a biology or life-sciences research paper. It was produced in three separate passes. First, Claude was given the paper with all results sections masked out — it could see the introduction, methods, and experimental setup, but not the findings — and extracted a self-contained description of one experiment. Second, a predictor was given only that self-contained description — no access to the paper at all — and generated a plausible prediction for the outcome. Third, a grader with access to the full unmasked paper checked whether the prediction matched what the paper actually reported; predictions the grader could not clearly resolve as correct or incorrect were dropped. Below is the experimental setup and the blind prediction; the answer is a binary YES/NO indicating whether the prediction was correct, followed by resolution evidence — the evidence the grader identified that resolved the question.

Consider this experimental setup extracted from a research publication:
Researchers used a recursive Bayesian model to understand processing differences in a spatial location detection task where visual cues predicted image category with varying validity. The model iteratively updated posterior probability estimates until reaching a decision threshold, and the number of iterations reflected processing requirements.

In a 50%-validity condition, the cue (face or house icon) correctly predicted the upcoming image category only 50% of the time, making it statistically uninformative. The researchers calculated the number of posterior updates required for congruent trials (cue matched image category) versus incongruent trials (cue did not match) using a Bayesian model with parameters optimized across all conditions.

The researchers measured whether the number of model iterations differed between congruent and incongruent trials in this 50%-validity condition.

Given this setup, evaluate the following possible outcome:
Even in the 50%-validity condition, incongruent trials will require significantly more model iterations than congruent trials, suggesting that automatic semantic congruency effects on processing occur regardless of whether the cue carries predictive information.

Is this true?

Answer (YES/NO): NO